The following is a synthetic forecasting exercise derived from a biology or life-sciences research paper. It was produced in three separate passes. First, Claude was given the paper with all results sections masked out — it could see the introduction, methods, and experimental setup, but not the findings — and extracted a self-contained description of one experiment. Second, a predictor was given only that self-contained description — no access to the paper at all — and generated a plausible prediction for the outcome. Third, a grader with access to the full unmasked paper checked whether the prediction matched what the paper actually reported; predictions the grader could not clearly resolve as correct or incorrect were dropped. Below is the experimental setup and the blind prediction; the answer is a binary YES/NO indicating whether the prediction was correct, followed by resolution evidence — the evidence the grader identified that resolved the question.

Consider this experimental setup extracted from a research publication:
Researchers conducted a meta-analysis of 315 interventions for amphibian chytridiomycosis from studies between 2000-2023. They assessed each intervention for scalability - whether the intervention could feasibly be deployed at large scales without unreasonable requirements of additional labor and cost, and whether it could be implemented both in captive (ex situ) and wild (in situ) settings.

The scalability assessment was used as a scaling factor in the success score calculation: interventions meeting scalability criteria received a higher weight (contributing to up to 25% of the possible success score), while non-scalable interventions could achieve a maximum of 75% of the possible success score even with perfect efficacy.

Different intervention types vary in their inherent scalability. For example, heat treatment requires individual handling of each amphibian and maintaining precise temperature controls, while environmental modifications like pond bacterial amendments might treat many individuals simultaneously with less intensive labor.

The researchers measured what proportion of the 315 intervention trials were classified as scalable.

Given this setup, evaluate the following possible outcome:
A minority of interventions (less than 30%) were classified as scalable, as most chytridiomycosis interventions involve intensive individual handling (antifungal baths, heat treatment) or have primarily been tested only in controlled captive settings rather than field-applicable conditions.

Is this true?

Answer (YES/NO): NO